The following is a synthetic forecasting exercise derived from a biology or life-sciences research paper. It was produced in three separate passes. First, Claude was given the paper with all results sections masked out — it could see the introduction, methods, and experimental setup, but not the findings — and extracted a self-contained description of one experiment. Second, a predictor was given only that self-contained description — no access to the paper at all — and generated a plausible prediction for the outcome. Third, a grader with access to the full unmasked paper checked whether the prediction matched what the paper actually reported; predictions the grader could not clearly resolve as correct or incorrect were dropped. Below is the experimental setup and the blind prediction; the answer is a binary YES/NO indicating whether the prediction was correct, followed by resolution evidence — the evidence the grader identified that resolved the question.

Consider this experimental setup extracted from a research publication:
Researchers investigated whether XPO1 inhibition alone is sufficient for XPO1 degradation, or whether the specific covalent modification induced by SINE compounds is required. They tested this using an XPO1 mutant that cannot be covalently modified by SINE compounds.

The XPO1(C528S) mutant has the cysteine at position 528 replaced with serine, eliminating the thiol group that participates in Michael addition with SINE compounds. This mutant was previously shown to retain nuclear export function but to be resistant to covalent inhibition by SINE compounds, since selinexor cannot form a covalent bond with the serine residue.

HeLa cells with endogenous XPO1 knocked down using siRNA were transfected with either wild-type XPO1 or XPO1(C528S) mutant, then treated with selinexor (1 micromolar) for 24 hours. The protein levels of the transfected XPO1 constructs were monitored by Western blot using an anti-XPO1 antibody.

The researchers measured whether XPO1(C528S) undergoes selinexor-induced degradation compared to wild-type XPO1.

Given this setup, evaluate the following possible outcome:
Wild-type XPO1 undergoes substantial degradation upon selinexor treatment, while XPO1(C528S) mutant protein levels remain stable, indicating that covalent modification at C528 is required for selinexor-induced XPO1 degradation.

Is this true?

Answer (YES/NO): YES